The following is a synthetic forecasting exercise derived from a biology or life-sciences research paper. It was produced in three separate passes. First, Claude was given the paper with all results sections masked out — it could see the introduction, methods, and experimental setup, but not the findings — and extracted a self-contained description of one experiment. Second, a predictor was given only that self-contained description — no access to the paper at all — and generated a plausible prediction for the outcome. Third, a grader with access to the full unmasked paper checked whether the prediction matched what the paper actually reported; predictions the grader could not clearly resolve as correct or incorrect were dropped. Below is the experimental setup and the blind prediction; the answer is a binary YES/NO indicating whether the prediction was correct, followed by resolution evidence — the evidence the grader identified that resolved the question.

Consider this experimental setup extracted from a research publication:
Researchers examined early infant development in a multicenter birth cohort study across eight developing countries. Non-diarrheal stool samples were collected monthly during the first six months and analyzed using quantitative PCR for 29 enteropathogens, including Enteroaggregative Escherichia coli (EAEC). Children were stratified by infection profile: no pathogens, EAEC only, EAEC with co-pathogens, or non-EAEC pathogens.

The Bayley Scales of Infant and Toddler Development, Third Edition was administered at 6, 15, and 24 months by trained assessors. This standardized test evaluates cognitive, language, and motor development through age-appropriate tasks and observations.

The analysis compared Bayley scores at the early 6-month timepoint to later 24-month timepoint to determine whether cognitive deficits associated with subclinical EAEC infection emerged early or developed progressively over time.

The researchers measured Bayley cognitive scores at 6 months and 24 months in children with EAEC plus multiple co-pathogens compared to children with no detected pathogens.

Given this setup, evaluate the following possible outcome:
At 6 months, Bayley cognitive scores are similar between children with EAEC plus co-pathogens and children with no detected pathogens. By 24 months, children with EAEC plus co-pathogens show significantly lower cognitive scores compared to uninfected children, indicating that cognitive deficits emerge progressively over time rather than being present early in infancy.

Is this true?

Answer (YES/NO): NO